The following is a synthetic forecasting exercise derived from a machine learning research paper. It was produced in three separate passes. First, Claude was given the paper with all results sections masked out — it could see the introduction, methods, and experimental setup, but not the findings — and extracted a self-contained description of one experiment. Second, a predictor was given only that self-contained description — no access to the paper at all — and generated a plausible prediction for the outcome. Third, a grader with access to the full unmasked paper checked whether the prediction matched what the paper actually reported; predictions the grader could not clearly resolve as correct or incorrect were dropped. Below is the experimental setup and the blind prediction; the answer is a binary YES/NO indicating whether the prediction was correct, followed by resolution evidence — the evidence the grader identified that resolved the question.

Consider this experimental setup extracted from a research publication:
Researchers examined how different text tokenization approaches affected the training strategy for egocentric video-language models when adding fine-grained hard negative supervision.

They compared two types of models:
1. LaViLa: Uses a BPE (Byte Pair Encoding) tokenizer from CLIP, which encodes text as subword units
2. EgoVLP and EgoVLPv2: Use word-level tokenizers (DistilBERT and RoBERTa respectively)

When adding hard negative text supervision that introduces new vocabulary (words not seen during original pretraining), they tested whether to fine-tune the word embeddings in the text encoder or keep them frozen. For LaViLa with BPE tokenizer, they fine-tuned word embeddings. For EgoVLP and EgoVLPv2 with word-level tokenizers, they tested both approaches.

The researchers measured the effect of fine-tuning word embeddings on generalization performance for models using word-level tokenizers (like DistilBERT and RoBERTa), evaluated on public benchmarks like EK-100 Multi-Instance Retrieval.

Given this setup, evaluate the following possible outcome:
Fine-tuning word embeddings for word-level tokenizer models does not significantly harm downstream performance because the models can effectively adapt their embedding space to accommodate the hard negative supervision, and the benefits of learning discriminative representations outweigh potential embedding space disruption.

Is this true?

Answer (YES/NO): NO